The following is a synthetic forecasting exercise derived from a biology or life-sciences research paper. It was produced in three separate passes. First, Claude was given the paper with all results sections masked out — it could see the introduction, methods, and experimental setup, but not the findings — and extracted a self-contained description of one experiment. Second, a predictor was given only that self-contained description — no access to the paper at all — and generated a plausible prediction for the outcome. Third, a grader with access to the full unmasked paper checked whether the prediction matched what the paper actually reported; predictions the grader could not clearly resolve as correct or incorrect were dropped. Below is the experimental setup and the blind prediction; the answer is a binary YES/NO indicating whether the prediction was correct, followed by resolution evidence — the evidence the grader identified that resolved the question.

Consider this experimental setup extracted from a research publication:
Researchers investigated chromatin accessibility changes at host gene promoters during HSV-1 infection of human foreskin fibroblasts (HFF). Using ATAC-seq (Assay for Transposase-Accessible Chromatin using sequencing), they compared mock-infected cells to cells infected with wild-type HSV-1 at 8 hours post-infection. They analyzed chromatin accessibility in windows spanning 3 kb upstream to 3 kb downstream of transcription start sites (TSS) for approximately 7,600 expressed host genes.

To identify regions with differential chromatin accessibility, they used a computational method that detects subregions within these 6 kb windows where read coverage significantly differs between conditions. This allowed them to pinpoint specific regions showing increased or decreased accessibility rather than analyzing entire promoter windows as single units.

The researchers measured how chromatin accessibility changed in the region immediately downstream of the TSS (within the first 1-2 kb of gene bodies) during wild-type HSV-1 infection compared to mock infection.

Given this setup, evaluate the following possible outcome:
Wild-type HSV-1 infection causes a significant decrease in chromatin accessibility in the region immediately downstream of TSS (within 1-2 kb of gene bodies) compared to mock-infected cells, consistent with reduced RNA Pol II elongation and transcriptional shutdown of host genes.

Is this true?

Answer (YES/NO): NO